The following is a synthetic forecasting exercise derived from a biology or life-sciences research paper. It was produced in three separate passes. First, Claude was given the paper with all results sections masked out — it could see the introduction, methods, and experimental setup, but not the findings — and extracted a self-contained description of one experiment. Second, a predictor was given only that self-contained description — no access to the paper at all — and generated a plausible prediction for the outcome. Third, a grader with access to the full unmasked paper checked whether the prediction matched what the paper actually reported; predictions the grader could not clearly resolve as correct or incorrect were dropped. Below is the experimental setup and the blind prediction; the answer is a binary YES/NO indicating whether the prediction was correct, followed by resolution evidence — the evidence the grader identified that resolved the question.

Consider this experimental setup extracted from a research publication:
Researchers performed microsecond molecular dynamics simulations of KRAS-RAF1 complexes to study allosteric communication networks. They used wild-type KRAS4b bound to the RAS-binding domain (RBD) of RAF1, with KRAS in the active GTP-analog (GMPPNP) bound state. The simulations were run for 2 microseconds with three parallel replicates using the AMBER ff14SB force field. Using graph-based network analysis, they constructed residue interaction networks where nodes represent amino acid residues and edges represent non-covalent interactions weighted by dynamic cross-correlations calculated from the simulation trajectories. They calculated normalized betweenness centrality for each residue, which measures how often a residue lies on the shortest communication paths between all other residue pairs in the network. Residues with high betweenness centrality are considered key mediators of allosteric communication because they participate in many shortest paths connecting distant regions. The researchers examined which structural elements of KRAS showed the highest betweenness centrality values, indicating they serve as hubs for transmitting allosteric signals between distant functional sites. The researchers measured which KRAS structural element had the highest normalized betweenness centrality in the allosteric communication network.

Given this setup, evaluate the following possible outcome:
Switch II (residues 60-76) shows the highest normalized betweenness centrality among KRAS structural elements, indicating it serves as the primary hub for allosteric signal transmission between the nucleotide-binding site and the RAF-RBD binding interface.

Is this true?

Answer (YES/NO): NO